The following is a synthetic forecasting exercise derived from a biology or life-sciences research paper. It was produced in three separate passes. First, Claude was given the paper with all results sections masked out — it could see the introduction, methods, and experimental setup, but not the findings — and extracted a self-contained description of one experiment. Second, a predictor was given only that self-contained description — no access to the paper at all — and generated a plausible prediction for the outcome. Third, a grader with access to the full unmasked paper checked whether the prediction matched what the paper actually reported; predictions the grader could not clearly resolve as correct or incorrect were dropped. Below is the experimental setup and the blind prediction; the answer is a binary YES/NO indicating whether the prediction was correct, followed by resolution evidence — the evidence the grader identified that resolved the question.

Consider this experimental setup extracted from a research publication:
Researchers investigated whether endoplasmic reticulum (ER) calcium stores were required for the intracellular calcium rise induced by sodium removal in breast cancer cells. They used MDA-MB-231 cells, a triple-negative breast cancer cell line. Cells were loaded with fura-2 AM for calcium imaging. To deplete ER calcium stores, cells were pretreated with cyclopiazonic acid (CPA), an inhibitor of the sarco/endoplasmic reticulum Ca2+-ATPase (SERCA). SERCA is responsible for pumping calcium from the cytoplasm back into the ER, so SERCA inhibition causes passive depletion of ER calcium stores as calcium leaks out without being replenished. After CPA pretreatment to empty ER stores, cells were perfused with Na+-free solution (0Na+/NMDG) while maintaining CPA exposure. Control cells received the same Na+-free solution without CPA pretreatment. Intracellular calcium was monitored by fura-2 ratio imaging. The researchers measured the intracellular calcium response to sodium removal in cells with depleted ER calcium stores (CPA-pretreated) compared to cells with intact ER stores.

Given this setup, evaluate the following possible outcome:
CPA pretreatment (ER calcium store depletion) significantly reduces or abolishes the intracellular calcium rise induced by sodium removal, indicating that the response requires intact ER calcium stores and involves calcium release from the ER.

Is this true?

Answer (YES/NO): YES